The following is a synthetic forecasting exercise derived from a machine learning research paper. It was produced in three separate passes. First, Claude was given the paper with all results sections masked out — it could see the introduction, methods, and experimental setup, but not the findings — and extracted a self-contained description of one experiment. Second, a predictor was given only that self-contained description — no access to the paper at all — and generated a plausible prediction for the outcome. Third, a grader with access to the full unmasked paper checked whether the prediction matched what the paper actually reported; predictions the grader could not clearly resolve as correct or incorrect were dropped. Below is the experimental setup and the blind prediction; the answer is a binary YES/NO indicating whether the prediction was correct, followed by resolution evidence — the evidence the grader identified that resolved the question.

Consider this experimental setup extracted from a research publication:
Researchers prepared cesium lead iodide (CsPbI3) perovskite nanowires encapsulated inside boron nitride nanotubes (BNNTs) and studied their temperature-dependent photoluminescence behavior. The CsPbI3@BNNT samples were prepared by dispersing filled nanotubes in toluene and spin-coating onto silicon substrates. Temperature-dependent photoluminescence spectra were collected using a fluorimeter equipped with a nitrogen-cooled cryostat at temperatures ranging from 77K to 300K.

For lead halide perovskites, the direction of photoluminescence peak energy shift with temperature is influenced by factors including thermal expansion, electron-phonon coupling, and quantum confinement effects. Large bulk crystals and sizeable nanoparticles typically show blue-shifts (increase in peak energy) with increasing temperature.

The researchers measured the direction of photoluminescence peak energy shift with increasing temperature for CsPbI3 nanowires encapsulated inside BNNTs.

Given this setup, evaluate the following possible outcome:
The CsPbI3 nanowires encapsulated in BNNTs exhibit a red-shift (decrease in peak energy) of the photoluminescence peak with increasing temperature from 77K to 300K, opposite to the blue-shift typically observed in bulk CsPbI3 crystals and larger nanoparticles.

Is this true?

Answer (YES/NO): YES